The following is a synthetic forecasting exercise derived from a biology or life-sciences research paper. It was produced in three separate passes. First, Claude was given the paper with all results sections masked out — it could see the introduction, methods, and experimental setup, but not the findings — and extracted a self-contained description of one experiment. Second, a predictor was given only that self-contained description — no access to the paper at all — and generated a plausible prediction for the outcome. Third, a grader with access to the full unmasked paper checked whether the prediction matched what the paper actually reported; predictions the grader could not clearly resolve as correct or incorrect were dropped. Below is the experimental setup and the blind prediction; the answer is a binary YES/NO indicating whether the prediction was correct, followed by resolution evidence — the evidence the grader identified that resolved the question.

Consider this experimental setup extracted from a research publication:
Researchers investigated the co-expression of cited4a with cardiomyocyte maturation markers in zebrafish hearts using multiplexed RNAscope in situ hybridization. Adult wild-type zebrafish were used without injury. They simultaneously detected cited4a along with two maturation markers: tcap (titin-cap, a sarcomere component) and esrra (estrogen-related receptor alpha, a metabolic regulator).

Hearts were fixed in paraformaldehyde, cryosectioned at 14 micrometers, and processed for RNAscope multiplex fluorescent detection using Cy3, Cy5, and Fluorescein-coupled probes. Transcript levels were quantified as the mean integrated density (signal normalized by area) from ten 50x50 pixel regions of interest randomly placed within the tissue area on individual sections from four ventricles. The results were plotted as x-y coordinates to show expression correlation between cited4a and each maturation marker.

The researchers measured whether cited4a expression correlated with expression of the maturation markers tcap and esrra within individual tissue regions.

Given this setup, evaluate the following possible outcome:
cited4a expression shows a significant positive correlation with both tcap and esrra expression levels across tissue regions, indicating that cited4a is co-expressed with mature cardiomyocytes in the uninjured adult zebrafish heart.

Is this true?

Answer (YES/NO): NO